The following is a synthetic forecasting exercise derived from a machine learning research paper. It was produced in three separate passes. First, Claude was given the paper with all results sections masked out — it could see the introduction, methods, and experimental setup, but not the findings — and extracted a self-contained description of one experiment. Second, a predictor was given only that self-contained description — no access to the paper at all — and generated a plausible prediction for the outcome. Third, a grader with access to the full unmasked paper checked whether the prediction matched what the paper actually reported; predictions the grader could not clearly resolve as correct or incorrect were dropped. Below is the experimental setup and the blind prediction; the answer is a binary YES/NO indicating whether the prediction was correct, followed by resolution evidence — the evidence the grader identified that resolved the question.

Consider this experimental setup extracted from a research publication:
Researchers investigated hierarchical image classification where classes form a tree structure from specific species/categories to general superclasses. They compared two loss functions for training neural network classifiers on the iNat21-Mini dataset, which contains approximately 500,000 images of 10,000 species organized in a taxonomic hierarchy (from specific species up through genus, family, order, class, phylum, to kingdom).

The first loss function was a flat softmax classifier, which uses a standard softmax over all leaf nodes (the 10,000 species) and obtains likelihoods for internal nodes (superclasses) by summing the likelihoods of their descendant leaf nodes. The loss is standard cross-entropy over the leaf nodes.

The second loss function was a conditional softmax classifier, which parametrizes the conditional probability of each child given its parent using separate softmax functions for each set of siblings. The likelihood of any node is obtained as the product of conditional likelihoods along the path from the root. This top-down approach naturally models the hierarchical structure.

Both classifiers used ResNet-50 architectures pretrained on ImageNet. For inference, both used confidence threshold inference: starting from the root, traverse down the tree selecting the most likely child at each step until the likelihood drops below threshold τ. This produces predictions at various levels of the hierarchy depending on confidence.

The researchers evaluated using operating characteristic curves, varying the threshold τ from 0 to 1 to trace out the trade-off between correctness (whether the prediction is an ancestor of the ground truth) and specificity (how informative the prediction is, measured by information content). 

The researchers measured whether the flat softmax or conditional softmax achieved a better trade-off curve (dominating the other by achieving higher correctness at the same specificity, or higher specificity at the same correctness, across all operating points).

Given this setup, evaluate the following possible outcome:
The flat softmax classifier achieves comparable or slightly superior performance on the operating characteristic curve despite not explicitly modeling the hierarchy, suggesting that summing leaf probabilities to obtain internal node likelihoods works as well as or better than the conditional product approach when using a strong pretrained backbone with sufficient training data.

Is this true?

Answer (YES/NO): NO